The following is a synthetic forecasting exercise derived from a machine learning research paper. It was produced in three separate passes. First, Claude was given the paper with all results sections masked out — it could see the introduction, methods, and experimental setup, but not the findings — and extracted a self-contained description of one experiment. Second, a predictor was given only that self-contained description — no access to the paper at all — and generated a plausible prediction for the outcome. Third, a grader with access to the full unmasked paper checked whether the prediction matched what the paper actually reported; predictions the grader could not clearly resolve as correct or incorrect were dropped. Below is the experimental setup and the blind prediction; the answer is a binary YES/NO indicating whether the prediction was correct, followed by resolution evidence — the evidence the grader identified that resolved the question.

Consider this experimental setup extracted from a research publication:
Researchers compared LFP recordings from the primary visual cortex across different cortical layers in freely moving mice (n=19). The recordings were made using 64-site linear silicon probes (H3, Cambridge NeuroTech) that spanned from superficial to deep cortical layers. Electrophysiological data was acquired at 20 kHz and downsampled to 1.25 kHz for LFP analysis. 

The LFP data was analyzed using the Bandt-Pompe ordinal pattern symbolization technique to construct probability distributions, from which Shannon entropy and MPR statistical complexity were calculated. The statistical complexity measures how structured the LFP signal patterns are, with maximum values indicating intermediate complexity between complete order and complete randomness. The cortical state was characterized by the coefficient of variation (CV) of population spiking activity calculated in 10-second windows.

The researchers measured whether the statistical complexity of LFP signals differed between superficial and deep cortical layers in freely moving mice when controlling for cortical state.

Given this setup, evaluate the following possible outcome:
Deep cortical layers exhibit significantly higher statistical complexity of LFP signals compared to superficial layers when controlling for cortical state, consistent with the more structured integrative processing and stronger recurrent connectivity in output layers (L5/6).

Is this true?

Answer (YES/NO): YES